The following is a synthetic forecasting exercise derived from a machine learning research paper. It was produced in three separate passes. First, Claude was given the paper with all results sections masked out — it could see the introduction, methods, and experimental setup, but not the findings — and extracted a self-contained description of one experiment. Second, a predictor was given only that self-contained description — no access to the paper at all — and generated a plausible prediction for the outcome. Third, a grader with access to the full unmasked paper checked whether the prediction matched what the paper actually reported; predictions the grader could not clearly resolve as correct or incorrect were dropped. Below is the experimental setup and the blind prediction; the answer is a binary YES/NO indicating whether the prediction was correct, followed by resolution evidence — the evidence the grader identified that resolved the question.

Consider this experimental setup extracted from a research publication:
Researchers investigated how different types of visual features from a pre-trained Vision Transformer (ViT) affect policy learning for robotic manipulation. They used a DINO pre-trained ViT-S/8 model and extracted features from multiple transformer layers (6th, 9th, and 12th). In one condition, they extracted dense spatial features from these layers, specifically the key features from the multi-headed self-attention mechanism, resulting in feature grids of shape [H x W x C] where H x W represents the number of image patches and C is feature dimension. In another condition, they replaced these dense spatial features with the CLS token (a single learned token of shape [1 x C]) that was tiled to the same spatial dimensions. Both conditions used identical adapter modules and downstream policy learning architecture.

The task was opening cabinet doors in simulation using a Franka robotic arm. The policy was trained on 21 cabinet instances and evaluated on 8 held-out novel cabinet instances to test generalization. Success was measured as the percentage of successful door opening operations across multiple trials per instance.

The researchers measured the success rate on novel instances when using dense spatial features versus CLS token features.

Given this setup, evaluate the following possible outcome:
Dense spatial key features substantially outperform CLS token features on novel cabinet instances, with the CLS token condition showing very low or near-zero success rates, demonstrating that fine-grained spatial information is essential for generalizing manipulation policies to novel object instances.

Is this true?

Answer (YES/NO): NO